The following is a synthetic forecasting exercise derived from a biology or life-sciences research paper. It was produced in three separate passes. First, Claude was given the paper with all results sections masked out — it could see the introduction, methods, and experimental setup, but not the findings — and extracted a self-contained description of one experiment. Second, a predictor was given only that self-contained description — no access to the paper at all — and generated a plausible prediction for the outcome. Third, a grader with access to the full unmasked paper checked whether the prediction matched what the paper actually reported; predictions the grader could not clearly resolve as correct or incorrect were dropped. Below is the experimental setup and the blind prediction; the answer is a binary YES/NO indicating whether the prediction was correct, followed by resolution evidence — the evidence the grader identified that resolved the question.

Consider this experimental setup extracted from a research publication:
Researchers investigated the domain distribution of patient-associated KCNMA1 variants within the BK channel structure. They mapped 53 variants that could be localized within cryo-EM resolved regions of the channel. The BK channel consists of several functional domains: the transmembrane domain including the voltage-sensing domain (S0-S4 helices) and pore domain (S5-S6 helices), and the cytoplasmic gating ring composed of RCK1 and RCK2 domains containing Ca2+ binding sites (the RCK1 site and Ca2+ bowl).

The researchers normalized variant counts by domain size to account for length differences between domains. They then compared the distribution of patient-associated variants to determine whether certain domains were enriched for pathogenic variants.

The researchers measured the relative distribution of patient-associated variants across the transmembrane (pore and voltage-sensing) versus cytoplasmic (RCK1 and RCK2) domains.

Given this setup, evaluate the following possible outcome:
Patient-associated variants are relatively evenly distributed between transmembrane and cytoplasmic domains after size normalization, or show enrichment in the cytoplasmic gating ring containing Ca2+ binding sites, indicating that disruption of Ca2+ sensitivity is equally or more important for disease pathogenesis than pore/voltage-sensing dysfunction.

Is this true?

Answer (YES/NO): YES